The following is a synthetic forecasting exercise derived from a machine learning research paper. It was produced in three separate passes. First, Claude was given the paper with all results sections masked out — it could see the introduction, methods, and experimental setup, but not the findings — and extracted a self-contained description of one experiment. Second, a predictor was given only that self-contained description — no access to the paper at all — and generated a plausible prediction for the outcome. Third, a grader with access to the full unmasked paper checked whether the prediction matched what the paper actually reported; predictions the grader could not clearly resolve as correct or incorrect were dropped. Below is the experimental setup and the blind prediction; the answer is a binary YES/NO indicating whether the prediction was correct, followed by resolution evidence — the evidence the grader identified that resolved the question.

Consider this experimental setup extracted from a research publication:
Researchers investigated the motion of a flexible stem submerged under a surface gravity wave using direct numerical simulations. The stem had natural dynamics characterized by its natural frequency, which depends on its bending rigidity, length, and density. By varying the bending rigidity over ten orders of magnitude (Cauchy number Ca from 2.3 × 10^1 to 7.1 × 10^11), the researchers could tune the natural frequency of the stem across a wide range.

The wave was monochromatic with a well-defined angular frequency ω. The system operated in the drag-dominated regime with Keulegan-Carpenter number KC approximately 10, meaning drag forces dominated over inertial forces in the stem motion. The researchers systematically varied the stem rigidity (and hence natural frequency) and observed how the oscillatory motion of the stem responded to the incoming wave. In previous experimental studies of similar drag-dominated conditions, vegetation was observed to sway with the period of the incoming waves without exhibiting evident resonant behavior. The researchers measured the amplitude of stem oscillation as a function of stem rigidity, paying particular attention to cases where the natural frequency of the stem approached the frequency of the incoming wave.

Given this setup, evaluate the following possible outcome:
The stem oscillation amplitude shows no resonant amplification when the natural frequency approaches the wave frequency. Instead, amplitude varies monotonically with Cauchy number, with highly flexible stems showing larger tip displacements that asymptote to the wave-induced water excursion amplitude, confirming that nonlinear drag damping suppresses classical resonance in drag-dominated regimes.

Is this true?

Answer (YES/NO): NO